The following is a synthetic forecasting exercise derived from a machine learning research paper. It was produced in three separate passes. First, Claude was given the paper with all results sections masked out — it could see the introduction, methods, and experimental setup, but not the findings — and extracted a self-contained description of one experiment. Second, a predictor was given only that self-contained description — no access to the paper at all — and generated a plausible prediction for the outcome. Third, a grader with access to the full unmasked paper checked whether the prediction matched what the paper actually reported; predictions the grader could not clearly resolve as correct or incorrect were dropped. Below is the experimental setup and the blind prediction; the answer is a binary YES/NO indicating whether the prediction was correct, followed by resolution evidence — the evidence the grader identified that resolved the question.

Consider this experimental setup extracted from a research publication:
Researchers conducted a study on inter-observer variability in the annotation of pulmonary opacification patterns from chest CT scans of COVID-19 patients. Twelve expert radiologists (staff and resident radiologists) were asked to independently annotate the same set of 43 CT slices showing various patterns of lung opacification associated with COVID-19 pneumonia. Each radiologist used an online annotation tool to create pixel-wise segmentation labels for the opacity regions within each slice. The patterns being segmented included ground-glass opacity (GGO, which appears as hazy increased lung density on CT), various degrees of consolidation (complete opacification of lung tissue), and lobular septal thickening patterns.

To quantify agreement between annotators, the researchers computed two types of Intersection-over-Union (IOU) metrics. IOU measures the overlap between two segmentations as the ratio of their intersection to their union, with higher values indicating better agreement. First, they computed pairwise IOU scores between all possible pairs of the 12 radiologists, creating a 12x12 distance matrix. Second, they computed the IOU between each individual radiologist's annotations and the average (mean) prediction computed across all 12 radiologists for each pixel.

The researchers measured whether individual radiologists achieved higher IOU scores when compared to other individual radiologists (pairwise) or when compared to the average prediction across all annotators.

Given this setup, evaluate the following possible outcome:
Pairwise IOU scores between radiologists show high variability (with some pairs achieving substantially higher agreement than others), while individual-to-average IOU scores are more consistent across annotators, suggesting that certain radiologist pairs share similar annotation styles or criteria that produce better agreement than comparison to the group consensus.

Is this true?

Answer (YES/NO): NO